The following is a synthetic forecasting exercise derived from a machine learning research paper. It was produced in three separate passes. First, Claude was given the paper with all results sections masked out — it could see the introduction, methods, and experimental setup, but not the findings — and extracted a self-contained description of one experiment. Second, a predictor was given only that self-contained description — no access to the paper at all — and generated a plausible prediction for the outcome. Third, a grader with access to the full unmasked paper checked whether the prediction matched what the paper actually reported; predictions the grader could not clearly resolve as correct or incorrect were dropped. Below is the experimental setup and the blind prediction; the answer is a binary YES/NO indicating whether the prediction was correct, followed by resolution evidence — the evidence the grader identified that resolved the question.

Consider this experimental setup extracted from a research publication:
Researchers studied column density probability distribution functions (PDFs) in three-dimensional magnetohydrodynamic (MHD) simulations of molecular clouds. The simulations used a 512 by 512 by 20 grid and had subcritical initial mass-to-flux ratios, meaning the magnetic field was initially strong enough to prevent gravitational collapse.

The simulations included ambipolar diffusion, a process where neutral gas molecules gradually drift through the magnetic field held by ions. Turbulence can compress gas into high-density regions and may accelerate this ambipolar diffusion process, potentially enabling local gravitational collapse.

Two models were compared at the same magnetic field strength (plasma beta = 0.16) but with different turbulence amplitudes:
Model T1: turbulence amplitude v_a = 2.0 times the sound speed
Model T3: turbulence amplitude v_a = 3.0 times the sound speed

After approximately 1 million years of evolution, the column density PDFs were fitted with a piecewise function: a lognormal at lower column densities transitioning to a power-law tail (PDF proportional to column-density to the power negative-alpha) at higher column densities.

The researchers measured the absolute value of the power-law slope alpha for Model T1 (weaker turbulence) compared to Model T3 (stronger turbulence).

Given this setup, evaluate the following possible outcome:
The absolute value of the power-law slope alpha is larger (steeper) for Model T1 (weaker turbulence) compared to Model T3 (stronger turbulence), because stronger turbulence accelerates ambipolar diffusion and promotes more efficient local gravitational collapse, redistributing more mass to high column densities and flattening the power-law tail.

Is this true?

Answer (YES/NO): YES